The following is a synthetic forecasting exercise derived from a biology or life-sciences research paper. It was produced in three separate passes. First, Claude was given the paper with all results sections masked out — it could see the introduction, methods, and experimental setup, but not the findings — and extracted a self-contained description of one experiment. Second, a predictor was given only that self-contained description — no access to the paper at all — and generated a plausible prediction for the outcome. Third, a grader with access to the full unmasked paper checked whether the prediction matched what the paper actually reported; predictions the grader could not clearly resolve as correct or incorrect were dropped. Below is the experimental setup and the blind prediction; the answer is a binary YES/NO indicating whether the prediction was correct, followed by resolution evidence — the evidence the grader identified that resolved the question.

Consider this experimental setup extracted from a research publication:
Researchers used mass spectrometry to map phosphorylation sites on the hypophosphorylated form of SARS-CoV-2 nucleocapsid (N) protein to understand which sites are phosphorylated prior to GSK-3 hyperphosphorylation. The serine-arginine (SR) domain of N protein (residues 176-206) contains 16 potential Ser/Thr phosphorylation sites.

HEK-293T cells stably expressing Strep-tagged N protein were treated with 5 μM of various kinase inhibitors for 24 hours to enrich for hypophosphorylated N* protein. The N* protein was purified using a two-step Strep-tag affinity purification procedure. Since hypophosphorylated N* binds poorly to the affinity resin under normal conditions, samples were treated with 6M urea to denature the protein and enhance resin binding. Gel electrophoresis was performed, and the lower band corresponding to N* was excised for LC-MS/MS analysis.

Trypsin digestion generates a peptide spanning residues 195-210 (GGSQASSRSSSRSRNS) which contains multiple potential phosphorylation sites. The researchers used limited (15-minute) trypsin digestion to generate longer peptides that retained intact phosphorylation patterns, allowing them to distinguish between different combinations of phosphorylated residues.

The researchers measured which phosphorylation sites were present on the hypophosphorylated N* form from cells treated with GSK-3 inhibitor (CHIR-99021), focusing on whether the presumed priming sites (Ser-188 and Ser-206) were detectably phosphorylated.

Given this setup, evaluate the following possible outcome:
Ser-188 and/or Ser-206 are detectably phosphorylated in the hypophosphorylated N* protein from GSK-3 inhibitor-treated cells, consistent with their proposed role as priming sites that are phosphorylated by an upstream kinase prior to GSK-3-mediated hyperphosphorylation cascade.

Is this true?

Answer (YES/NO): YES